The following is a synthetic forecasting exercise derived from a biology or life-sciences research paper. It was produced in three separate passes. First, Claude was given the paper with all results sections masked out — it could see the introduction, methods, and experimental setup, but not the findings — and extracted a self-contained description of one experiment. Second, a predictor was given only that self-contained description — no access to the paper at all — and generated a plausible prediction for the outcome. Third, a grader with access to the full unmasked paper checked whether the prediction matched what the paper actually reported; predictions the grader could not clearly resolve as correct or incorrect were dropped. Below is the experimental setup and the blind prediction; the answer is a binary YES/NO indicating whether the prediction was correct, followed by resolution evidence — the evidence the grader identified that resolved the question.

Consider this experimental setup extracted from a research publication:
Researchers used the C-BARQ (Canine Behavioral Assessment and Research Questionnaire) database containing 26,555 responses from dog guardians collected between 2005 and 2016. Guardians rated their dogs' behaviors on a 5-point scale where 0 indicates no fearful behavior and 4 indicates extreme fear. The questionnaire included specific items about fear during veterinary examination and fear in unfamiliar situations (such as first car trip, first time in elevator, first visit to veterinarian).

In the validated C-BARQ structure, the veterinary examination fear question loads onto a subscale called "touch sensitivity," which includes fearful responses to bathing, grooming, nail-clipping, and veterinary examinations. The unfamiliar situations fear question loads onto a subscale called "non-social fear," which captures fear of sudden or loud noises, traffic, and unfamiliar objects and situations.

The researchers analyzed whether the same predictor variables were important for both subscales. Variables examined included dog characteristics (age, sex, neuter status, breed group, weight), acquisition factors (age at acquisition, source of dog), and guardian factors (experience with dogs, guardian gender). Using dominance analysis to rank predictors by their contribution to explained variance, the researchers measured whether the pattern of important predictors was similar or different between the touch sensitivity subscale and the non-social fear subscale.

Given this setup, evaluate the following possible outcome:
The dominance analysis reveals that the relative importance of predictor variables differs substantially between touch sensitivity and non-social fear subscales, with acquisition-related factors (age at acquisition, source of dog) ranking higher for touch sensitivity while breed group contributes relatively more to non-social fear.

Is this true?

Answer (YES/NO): NO